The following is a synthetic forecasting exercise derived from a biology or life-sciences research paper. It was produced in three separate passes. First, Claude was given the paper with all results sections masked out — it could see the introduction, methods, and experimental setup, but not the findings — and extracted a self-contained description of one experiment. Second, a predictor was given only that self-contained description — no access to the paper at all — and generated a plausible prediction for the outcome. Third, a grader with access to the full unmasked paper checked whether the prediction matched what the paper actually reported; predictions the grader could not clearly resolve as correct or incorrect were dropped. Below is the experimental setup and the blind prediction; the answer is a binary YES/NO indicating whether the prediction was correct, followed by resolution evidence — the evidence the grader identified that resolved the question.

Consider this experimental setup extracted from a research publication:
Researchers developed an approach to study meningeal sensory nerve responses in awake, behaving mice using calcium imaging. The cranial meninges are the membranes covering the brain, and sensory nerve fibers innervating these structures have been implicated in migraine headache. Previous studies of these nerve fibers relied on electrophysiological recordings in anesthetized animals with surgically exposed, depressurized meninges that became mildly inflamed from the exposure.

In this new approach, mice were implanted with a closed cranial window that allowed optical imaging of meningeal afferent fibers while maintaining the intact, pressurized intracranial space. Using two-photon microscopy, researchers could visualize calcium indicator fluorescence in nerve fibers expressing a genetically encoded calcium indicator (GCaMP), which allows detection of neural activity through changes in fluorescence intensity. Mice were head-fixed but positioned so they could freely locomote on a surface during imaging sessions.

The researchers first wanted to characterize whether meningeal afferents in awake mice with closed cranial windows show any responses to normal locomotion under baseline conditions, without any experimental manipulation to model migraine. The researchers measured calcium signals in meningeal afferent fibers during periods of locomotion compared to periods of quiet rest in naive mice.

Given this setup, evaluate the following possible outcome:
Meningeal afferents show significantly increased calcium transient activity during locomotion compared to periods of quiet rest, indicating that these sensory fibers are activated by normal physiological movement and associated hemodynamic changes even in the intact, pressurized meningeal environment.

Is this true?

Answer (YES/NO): YES